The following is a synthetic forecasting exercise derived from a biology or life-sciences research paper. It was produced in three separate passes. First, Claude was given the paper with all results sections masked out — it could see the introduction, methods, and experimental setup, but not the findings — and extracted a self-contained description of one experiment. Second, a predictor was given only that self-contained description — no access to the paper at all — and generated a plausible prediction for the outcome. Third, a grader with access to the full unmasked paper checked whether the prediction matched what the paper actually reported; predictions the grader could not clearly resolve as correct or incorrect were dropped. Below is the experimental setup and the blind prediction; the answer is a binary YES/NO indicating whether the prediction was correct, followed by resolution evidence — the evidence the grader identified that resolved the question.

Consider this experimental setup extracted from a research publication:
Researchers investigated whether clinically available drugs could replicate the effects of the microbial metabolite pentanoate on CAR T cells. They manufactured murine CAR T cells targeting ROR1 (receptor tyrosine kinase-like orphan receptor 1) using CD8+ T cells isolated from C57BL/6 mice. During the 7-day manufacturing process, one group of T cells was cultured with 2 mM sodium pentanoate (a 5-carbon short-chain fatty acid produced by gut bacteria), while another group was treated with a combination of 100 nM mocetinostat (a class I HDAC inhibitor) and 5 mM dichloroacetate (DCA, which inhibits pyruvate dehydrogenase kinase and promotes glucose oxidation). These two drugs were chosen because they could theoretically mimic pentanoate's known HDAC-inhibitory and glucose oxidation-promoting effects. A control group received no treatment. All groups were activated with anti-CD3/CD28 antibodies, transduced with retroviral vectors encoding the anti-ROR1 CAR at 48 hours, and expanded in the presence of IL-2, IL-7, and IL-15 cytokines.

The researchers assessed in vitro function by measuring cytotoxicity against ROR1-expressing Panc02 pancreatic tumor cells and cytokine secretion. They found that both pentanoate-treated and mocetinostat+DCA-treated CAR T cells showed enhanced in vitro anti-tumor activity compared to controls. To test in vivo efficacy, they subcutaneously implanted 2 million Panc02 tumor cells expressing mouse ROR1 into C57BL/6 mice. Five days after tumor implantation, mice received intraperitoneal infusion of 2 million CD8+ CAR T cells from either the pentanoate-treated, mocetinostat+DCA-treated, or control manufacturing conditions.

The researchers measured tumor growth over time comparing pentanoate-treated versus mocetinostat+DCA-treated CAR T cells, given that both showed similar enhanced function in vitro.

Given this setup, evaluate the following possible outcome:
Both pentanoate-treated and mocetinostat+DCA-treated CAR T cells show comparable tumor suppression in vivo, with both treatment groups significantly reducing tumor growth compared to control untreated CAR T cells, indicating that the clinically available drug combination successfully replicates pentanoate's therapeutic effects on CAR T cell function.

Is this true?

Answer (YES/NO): NO